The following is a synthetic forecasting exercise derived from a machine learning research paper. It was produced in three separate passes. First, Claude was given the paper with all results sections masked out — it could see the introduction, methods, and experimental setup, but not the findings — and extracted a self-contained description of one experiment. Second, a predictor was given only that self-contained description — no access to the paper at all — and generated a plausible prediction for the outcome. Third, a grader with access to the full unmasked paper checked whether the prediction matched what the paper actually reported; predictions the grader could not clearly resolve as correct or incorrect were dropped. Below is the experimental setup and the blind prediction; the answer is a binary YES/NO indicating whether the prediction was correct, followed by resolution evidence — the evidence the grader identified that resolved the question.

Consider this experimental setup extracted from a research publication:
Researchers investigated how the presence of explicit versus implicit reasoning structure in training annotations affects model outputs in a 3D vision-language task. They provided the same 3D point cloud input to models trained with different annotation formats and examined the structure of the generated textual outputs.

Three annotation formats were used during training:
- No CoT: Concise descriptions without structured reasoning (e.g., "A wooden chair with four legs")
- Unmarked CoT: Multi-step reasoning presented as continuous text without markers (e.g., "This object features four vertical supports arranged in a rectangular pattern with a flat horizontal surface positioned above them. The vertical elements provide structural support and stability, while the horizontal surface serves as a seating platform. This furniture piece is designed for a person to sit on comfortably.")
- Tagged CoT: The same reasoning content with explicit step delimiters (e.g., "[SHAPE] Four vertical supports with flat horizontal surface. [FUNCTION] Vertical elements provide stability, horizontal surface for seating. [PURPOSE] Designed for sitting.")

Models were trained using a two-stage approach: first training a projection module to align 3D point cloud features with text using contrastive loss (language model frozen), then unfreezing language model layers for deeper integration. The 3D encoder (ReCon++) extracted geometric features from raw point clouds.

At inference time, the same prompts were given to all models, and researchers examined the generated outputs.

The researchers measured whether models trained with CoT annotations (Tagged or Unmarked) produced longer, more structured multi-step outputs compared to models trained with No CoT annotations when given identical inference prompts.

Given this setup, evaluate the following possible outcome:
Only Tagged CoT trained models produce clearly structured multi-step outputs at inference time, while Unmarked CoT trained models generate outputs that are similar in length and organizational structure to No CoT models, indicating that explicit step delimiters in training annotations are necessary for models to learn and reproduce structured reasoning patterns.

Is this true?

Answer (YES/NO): NO